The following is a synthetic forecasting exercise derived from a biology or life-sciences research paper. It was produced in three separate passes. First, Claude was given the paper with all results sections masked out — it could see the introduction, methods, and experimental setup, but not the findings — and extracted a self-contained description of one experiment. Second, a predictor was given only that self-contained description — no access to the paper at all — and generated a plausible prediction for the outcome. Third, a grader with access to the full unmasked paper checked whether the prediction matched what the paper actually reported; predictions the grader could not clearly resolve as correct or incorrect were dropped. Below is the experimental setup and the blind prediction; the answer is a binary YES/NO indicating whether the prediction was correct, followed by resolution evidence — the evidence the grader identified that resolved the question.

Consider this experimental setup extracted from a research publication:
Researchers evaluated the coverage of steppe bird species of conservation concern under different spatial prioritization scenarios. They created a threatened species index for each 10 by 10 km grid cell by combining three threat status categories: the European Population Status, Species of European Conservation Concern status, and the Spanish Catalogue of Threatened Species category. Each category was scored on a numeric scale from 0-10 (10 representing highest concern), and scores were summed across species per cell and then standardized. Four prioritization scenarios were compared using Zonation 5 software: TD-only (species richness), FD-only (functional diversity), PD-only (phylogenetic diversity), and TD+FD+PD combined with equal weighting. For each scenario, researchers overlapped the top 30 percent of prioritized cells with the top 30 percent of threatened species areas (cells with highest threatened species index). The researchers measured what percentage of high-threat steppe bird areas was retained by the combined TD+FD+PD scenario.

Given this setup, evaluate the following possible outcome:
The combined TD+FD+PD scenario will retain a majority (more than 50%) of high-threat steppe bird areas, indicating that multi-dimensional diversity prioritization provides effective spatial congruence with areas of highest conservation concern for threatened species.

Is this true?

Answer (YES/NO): YES